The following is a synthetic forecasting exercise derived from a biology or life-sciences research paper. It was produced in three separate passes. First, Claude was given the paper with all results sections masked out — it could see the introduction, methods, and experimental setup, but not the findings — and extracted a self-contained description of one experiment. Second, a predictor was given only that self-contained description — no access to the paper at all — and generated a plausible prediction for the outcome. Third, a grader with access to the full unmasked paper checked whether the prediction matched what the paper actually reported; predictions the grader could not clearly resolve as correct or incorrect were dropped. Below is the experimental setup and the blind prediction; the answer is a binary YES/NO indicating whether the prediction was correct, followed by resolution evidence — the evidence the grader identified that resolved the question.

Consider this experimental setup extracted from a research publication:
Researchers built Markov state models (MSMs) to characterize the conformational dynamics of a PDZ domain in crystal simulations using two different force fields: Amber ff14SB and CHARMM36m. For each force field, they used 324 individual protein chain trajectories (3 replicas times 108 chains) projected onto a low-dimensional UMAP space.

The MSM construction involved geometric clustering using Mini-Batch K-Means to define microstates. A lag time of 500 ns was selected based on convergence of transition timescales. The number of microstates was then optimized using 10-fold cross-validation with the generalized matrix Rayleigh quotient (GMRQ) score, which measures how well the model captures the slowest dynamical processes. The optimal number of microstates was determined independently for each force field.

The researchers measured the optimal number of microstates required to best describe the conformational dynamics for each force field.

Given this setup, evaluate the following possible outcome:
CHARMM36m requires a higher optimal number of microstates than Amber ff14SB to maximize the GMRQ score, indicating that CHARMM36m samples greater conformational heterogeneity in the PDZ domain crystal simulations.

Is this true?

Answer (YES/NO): NO